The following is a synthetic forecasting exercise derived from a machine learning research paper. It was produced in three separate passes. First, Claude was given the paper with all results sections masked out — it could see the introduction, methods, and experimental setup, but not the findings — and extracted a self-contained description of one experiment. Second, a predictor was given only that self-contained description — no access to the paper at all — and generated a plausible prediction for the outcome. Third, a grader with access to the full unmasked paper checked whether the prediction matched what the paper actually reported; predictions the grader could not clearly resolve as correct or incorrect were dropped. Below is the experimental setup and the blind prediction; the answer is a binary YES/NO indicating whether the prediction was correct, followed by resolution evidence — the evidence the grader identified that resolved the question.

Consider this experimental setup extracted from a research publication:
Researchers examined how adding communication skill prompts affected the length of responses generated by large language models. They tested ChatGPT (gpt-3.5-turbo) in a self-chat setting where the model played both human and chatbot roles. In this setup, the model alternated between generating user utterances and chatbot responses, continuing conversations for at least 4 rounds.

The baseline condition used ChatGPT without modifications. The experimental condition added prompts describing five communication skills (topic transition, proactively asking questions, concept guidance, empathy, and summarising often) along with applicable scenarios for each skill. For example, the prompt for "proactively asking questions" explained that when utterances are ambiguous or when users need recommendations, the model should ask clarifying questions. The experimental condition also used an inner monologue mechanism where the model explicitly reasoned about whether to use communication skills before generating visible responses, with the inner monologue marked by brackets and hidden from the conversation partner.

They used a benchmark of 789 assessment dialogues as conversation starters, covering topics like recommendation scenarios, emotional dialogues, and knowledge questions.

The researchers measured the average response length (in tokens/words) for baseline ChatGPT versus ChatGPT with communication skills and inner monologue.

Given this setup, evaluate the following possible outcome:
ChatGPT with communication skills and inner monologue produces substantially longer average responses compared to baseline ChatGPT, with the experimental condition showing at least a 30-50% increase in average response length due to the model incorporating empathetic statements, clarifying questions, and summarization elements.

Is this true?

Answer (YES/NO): YES